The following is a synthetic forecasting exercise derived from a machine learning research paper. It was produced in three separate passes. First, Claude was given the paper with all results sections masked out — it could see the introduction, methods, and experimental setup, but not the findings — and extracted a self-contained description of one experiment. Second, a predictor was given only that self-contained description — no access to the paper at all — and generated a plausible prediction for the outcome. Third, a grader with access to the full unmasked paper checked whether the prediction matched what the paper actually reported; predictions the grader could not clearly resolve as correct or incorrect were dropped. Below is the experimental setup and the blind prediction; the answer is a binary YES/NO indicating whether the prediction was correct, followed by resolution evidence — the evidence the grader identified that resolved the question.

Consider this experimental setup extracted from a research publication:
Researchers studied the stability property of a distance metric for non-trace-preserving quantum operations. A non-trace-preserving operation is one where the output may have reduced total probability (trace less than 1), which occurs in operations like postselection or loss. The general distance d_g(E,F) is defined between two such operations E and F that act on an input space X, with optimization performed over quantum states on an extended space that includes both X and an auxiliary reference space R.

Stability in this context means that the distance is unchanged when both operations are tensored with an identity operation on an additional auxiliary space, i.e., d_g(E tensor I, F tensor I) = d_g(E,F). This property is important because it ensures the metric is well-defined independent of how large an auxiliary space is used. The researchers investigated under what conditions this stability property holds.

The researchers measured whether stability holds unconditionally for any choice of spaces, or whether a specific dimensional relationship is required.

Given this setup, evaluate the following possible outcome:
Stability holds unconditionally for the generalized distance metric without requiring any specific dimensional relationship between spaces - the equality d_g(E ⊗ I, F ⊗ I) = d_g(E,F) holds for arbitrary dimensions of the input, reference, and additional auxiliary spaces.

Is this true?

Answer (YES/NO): NO